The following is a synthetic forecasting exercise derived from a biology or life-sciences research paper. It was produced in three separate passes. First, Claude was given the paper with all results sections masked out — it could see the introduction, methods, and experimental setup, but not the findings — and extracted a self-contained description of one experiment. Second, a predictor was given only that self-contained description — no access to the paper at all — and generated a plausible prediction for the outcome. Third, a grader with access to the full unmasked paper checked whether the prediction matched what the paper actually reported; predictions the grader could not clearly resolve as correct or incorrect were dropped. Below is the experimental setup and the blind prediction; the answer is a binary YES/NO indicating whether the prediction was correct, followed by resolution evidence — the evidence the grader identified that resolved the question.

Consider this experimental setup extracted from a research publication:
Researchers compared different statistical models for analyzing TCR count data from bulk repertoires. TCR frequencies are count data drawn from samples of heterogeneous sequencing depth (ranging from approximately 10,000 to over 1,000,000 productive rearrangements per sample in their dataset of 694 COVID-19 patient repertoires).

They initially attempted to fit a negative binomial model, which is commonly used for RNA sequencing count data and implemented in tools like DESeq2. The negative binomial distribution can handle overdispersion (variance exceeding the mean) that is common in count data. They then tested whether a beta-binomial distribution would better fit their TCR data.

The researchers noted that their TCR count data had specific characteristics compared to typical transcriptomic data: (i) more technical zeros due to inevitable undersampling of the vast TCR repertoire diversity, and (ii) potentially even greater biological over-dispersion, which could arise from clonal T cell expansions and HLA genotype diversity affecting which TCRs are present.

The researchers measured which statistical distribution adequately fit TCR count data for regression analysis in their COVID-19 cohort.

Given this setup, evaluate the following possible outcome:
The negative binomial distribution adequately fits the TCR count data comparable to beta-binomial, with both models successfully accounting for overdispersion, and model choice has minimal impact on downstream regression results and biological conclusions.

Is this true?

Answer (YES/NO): NO